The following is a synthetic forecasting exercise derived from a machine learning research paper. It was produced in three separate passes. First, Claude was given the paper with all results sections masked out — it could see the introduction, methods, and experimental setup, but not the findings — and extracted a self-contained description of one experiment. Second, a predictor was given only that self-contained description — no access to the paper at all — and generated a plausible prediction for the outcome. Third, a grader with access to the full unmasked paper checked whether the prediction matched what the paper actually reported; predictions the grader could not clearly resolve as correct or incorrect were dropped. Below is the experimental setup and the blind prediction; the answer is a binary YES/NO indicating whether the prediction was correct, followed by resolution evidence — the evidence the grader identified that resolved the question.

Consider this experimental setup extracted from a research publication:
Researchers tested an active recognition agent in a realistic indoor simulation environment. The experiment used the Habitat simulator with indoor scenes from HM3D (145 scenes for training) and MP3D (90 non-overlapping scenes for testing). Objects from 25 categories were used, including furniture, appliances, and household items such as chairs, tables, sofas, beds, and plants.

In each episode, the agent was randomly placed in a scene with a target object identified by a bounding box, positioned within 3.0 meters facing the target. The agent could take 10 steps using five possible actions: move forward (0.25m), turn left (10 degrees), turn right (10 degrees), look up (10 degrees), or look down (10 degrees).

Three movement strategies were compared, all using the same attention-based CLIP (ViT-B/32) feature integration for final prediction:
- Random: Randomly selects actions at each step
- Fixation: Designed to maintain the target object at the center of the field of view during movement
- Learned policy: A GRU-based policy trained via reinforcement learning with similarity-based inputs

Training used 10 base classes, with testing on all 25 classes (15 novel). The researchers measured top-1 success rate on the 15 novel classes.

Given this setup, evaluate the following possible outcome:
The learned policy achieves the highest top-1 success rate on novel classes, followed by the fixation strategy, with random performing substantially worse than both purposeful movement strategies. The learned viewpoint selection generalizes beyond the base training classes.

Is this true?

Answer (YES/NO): NO